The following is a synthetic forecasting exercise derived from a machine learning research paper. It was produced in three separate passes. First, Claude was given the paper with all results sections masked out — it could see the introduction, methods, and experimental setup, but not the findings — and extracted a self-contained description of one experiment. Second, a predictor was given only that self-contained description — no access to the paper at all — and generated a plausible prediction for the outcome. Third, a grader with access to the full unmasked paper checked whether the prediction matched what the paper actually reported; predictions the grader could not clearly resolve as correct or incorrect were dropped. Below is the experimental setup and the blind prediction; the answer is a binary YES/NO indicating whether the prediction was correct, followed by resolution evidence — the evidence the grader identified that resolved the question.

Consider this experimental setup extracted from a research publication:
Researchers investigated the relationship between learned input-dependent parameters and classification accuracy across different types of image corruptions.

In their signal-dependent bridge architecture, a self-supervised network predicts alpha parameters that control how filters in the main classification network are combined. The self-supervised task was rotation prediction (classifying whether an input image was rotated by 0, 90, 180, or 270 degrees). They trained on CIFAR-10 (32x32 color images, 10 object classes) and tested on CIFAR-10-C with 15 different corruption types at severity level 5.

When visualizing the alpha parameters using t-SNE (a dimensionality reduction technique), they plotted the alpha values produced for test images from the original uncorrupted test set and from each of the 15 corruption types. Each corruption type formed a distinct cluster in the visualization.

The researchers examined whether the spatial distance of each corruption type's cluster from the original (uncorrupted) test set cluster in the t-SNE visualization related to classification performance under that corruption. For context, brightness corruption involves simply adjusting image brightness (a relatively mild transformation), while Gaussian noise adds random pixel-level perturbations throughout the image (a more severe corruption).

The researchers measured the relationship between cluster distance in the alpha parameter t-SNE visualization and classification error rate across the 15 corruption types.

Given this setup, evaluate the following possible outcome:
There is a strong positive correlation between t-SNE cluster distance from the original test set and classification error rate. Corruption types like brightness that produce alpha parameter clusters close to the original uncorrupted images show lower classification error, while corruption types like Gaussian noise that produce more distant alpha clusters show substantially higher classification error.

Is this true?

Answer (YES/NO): YES